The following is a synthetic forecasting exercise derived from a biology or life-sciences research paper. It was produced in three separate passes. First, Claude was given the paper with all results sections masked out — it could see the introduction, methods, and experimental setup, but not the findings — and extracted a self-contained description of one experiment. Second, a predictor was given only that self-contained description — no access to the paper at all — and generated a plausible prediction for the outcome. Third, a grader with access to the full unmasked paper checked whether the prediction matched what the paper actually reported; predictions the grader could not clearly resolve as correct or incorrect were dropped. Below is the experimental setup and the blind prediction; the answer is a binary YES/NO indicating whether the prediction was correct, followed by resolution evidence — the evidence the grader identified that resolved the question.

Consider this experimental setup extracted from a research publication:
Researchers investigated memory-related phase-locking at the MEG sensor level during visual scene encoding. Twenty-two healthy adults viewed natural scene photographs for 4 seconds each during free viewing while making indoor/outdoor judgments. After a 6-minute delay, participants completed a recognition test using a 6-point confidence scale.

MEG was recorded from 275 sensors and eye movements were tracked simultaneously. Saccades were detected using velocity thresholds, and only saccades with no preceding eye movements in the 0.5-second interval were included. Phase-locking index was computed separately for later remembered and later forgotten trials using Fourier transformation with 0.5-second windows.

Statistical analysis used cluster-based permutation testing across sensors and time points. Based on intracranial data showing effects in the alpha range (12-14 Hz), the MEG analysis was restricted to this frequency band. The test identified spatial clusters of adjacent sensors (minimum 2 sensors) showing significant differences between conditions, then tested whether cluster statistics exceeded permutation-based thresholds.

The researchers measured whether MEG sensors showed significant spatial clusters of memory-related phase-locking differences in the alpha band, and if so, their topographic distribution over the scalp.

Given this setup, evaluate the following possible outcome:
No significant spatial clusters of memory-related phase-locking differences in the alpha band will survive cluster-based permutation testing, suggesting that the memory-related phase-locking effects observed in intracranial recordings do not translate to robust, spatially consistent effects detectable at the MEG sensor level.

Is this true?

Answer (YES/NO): NO